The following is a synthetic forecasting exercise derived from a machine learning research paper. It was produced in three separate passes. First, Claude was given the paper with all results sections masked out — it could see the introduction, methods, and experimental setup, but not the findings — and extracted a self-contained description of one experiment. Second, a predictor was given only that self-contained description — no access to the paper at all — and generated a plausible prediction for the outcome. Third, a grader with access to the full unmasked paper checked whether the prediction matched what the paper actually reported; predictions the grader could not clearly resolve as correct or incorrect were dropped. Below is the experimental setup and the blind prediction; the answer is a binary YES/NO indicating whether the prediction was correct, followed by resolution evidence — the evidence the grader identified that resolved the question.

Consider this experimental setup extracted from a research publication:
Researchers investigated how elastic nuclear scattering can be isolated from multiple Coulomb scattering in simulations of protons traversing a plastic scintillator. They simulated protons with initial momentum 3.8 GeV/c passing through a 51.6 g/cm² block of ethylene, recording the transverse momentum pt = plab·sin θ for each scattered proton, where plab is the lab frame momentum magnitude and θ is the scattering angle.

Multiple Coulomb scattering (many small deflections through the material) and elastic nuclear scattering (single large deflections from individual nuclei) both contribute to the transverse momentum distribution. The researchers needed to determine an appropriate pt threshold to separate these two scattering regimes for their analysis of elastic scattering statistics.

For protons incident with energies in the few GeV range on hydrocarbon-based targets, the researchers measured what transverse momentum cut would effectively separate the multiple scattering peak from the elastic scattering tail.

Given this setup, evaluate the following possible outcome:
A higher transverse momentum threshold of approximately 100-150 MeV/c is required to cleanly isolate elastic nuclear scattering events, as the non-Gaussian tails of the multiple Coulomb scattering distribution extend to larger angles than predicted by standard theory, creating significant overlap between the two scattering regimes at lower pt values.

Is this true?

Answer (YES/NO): YES